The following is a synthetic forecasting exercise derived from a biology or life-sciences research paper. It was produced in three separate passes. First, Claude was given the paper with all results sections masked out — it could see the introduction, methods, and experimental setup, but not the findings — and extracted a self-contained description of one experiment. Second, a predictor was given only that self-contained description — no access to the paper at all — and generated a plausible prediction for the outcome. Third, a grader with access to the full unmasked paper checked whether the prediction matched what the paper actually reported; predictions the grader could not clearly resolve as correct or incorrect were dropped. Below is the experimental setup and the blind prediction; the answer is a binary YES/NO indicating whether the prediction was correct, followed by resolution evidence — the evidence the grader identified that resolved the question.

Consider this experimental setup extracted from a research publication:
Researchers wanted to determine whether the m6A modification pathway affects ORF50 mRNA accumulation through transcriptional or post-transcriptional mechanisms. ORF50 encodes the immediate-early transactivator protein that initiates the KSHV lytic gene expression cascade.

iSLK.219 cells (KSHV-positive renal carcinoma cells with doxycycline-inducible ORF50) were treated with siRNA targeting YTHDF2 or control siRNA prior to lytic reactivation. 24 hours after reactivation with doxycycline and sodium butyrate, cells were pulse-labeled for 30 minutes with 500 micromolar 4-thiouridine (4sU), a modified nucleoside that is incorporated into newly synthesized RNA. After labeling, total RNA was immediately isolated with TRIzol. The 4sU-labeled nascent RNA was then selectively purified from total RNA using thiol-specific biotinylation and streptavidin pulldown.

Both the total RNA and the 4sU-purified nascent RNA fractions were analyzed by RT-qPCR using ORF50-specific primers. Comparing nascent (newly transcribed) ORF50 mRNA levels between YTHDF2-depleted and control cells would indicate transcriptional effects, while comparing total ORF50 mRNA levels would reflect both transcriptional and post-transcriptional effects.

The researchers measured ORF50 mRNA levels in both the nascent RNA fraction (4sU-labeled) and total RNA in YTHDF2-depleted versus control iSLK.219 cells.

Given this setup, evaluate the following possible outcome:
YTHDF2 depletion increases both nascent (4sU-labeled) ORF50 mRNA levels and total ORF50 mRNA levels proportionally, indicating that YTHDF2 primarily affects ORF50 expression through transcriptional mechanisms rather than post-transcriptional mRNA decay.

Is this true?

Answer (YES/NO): NO